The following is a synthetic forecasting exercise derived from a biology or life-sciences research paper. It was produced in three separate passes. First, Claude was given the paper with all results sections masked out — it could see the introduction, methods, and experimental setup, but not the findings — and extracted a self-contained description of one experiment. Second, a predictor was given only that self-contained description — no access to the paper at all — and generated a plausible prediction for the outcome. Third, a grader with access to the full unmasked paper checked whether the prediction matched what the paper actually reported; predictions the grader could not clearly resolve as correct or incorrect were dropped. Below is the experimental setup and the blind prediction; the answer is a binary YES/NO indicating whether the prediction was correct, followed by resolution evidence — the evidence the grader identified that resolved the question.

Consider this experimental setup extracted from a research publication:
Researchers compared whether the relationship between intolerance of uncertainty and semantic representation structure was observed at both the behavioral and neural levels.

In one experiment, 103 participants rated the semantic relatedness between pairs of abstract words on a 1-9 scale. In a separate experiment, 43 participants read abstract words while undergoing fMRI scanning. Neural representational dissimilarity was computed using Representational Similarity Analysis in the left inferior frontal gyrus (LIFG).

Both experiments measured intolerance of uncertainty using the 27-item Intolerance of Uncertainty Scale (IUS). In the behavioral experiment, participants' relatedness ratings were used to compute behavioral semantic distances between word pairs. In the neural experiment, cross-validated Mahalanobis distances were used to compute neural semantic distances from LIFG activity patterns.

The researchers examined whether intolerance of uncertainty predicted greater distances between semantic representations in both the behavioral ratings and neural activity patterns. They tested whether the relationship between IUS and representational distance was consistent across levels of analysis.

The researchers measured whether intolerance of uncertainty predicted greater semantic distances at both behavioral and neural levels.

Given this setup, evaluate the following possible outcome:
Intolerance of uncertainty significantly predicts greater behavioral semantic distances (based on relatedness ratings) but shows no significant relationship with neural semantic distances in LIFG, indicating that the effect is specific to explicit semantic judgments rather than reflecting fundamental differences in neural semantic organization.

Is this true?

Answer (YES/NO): NO